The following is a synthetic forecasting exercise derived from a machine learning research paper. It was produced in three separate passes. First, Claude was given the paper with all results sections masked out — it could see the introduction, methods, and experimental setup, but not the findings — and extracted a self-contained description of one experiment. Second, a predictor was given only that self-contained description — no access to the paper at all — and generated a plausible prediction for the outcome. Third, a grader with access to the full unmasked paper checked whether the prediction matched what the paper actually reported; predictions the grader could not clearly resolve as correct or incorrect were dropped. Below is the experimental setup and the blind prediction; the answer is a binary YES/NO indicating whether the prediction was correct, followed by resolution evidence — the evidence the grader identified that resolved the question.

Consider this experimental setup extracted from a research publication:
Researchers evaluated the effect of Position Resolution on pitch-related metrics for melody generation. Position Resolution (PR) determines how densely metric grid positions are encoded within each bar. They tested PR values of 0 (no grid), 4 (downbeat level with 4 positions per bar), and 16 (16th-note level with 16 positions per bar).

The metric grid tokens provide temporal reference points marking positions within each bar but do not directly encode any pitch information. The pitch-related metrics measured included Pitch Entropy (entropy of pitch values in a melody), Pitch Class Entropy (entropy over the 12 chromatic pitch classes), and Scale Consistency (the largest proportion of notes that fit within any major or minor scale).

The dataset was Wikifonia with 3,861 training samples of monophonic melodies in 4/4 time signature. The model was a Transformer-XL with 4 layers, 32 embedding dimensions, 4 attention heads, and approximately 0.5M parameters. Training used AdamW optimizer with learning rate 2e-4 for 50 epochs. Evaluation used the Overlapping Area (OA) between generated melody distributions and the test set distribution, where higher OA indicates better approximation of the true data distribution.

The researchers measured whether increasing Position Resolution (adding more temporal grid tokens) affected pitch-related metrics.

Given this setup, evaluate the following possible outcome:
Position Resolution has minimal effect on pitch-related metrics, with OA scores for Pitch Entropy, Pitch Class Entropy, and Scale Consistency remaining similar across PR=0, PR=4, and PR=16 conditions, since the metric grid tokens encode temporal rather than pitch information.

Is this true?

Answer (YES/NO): YES